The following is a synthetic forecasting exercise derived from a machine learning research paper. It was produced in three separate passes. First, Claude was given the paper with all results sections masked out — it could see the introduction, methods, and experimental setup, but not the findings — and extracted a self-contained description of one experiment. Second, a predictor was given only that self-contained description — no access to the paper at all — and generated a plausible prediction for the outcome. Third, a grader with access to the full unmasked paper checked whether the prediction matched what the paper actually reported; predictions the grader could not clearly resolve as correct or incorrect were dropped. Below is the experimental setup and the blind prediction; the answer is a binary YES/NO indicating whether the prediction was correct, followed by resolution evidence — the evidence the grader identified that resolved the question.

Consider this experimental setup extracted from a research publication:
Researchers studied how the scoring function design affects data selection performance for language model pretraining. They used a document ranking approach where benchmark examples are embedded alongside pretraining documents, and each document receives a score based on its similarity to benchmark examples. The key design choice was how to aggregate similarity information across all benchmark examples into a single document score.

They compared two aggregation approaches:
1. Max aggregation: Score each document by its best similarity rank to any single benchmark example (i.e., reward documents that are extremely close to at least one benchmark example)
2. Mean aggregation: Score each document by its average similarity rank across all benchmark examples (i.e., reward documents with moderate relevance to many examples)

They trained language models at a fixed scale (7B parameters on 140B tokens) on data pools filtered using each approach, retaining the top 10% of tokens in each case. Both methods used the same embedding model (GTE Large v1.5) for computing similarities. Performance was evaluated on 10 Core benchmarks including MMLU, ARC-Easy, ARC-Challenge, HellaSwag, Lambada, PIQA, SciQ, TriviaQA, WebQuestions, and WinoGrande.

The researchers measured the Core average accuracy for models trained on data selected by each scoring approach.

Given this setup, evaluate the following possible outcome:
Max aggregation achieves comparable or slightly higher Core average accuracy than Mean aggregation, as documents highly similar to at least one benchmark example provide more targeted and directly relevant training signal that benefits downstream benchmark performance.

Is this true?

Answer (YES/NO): NO